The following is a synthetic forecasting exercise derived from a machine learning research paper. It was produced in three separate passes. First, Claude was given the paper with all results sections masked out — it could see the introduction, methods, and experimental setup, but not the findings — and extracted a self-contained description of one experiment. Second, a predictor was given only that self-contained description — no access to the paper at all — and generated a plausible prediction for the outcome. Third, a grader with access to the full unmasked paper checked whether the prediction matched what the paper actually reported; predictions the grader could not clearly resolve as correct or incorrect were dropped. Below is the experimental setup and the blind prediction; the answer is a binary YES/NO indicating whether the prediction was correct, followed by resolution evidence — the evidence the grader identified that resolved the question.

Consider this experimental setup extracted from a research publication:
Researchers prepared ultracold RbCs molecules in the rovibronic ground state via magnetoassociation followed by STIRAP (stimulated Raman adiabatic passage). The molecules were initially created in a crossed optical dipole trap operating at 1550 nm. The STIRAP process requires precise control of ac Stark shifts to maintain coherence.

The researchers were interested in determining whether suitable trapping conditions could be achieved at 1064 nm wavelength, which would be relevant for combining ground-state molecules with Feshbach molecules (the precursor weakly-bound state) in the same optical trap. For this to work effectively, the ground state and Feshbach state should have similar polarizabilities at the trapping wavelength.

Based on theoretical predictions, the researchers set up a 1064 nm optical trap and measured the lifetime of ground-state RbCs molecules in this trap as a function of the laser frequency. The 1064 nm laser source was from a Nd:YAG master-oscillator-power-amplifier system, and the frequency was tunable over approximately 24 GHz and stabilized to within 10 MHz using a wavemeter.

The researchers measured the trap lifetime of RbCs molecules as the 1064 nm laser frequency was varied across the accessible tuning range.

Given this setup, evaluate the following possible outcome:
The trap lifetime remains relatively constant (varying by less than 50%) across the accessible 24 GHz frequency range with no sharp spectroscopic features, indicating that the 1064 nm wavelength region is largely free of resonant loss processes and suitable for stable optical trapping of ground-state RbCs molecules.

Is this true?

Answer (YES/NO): NO